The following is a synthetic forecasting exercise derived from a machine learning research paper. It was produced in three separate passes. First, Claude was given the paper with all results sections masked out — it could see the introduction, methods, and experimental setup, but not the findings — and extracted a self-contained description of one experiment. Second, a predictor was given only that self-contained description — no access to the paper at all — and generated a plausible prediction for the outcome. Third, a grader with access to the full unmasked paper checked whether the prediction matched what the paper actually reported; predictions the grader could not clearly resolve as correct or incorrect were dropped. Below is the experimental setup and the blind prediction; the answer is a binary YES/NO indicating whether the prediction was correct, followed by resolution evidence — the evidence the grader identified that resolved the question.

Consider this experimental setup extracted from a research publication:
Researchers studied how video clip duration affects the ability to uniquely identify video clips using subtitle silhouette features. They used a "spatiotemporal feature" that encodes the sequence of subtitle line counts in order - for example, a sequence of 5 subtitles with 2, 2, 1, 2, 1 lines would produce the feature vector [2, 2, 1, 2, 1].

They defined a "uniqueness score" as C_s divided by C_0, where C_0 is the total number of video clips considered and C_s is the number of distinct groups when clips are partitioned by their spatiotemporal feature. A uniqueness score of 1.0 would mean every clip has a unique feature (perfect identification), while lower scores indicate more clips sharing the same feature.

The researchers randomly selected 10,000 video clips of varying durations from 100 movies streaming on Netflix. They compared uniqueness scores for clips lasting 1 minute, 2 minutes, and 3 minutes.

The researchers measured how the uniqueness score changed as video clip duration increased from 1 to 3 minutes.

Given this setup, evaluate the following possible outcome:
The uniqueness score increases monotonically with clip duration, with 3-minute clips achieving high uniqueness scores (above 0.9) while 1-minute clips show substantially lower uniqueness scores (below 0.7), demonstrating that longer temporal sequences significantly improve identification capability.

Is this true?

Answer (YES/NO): NO